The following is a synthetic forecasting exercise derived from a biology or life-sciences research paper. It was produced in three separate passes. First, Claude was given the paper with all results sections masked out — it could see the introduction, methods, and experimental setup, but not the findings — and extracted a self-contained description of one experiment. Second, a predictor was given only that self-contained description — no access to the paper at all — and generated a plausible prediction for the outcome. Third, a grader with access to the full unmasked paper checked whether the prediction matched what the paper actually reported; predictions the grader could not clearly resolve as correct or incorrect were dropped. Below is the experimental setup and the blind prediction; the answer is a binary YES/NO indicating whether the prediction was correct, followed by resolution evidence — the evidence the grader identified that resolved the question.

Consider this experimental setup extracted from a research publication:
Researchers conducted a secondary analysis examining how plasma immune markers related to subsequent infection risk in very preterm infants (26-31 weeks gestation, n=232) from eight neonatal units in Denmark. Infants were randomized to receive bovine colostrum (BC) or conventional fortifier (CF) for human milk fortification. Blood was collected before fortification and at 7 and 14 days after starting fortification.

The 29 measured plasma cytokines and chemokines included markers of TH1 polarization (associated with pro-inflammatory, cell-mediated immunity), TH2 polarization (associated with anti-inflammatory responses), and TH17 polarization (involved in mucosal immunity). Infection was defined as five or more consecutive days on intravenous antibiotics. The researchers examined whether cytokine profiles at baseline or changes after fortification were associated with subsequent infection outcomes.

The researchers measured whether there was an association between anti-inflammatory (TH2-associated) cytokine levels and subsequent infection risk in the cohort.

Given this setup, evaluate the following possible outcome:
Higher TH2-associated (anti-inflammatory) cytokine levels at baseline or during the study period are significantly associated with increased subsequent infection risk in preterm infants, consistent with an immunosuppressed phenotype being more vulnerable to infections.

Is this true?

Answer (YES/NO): YES